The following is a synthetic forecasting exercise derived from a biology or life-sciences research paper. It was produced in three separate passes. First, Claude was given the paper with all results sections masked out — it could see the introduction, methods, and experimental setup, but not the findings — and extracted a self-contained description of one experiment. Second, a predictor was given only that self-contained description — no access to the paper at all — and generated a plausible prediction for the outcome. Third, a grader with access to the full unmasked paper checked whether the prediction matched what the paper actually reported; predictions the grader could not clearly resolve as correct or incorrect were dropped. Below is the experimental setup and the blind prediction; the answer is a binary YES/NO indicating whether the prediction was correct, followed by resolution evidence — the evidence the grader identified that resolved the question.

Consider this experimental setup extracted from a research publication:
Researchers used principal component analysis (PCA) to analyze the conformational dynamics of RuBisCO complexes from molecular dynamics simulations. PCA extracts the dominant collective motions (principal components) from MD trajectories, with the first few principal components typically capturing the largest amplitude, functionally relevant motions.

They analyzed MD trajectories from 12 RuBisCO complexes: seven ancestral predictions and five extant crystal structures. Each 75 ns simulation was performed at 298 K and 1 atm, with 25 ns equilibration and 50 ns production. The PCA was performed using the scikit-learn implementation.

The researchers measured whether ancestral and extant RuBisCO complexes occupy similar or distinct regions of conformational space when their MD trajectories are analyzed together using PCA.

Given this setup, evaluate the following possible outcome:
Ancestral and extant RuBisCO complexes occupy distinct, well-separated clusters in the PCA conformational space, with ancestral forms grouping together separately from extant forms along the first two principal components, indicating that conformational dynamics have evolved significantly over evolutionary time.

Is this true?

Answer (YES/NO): NO